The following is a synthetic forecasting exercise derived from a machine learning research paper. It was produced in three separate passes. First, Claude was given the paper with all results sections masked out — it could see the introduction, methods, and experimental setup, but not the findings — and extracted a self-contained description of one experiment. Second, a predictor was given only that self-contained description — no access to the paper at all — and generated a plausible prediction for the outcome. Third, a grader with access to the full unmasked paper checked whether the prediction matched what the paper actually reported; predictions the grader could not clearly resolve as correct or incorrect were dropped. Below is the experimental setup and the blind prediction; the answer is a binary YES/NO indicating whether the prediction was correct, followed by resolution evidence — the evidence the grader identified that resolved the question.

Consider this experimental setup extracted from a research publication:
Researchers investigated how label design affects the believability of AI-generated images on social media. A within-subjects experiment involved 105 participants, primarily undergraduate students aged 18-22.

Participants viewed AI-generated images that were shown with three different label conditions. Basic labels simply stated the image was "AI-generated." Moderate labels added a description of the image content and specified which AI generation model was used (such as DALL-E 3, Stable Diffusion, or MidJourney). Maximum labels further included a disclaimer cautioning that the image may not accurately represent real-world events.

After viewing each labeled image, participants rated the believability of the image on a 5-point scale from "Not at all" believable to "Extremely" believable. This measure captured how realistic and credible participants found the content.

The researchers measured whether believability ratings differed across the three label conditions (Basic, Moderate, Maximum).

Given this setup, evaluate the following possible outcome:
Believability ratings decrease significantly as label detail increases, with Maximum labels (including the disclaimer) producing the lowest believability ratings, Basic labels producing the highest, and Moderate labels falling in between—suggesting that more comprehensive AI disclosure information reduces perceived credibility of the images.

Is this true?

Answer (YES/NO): NO